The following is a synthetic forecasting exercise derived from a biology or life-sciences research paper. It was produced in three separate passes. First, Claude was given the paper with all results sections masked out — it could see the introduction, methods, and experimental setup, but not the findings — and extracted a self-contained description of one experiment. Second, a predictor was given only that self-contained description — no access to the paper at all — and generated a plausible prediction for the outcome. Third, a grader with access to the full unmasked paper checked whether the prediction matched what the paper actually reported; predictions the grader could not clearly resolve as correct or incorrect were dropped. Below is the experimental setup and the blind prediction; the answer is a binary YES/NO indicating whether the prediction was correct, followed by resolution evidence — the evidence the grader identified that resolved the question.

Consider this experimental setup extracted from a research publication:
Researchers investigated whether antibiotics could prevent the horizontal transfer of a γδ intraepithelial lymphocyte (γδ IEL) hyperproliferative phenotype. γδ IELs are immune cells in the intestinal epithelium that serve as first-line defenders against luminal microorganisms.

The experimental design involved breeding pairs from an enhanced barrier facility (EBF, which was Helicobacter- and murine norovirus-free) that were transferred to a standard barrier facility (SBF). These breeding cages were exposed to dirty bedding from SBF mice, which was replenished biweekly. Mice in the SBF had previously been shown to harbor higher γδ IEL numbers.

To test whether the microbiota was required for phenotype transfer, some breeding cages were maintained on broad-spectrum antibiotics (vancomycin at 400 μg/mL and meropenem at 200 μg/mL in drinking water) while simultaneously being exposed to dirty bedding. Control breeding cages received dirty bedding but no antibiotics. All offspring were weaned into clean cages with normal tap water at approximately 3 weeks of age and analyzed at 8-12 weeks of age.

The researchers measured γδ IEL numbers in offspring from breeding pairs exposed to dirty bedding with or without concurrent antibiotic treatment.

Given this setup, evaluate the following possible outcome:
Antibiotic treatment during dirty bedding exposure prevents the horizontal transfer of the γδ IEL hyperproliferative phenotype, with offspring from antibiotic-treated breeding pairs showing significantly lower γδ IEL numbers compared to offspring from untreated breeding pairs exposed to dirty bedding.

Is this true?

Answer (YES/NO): YES